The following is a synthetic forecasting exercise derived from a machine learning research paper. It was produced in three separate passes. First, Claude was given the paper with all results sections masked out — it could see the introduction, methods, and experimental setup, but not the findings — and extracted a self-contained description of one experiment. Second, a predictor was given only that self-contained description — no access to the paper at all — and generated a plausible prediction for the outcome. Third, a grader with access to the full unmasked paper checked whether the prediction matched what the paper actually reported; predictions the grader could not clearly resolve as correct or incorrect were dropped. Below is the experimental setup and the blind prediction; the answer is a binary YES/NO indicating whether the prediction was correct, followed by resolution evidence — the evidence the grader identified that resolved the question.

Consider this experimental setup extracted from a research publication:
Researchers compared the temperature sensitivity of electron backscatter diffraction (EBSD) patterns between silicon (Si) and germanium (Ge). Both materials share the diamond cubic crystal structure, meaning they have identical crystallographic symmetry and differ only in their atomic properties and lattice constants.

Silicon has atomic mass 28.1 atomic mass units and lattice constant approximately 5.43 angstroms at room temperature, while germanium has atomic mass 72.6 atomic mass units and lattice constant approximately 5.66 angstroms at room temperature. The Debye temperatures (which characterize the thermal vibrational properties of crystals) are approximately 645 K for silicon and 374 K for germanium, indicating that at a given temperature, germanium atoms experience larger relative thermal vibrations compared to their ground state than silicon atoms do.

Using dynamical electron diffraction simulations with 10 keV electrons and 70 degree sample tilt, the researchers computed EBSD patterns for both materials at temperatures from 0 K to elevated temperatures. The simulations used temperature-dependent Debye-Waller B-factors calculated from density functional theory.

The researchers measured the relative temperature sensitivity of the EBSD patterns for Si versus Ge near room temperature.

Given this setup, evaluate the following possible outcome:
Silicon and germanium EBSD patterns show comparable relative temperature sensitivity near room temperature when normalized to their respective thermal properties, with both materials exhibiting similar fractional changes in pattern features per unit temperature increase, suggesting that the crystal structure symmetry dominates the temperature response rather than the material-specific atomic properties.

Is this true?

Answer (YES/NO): NO